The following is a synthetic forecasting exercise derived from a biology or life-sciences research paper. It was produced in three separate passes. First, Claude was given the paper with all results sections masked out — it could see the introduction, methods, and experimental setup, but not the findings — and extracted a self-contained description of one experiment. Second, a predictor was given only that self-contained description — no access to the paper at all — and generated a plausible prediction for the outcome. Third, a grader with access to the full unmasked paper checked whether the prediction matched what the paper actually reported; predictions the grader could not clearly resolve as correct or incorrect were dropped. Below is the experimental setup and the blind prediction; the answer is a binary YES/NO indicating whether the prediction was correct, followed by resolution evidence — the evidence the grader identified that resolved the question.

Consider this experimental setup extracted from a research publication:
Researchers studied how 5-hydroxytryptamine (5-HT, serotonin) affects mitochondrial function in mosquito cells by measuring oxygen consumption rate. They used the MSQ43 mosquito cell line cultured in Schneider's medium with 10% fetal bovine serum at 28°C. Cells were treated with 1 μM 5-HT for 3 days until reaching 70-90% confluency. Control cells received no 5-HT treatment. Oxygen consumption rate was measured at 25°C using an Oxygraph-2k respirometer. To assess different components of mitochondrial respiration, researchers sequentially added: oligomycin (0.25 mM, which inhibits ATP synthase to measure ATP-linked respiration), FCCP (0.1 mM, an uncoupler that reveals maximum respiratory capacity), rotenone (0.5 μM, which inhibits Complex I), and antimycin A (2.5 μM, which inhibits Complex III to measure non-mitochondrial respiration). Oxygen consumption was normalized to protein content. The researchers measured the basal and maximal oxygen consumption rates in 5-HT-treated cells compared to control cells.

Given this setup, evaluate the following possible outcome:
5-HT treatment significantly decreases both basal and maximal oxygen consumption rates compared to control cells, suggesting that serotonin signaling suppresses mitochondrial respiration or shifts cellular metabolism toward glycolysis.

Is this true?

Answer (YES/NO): YES